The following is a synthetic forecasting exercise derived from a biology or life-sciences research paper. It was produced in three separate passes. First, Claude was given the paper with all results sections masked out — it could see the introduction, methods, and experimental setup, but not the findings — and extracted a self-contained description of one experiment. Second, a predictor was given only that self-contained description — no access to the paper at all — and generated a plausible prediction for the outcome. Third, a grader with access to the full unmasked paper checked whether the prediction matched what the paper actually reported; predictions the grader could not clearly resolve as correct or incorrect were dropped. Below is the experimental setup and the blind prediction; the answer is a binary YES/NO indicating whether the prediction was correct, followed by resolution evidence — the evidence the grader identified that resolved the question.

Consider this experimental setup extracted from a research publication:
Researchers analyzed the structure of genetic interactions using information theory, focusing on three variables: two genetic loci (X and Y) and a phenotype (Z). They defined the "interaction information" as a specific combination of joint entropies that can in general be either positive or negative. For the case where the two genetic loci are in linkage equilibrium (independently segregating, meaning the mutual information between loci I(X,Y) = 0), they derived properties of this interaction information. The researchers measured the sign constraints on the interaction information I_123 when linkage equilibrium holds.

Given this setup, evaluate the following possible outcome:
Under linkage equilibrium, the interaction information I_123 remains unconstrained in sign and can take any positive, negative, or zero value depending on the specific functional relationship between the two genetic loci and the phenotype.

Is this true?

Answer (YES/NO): NO